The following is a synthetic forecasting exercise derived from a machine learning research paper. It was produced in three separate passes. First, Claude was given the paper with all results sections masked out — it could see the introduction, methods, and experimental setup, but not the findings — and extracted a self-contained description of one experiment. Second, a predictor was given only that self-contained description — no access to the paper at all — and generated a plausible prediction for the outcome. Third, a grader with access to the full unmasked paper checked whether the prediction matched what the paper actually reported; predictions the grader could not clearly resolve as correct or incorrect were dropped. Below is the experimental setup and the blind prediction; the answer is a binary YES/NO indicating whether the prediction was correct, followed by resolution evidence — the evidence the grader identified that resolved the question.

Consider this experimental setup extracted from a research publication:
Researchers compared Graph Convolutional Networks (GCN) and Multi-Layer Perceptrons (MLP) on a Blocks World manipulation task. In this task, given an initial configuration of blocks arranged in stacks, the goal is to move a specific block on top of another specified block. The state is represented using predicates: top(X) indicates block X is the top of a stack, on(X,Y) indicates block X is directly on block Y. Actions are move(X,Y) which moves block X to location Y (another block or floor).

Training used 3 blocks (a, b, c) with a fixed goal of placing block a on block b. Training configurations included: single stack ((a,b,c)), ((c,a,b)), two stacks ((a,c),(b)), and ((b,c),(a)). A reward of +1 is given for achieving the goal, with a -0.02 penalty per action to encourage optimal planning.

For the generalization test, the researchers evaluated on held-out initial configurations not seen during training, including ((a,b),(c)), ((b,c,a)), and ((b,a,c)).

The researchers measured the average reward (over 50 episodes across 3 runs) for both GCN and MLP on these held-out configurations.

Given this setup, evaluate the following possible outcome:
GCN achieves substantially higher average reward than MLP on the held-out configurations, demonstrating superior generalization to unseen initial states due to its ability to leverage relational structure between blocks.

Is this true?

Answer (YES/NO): NO